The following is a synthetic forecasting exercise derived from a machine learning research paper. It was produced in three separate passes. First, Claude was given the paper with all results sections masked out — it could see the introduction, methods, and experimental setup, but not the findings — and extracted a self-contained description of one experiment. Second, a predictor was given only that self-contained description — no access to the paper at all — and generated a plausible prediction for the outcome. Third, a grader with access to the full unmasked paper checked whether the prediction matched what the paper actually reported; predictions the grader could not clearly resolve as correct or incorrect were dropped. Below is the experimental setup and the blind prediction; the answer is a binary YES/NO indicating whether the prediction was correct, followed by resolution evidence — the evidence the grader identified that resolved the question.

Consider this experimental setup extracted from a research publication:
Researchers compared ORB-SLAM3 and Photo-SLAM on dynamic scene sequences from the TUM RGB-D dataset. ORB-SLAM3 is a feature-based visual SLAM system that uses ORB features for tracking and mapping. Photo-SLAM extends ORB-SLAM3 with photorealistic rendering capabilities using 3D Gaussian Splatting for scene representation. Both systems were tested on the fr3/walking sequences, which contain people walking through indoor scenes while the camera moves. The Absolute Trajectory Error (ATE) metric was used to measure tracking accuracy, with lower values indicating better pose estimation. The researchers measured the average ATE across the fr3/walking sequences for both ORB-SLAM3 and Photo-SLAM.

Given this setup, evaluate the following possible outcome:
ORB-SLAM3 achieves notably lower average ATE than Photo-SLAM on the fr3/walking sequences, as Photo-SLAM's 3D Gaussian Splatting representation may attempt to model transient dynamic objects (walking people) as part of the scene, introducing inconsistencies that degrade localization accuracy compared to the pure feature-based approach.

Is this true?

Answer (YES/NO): NO